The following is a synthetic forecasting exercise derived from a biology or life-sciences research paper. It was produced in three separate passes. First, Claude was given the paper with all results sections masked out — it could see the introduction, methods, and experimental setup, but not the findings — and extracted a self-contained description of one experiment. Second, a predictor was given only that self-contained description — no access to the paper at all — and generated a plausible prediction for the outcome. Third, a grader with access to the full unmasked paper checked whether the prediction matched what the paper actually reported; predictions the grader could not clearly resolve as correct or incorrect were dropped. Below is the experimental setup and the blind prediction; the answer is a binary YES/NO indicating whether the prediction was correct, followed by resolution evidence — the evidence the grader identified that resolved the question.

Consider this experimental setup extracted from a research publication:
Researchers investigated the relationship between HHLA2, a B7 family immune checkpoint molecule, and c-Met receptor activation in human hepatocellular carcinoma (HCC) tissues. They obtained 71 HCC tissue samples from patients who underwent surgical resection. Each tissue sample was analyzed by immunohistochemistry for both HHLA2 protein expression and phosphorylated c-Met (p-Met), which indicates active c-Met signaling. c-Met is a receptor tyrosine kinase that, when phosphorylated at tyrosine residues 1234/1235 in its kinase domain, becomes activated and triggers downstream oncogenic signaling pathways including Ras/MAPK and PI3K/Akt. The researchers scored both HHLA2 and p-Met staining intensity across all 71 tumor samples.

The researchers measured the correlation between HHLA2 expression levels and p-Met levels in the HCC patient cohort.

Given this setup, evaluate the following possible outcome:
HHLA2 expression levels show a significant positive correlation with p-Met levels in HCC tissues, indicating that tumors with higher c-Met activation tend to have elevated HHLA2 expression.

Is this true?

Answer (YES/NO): YES